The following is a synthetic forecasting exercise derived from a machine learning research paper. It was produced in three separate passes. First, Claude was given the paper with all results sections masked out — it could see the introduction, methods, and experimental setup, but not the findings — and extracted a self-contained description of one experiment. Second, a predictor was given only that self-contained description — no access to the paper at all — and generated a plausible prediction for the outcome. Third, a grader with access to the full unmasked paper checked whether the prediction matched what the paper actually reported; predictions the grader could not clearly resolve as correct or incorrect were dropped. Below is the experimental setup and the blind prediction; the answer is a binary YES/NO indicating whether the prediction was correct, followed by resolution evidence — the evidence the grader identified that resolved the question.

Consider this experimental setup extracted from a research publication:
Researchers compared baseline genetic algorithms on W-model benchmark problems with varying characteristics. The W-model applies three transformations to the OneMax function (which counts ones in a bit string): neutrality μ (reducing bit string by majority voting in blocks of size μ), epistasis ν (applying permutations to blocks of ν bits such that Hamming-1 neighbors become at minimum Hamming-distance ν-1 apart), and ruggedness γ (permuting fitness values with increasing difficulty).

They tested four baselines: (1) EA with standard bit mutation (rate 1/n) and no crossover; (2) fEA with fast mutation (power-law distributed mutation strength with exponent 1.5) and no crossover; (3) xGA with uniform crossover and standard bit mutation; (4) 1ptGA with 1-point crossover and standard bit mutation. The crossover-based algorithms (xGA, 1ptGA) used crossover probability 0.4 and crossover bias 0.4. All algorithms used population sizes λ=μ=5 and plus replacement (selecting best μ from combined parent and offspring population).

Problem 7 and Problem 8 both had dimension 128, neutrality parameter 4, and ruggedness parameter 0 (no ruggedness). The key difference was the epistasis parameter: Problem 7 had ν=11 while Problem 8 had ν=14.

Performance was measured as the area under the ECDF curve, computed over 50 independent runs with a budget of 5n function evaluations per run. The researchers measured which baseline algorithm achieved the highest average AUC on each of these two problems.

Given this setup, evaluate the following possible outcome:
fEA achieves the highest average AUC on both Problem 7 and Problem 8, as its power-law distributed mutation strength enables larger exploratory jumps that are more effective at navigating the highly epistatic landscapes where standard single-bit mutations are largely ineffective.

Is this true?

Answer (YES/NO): NO